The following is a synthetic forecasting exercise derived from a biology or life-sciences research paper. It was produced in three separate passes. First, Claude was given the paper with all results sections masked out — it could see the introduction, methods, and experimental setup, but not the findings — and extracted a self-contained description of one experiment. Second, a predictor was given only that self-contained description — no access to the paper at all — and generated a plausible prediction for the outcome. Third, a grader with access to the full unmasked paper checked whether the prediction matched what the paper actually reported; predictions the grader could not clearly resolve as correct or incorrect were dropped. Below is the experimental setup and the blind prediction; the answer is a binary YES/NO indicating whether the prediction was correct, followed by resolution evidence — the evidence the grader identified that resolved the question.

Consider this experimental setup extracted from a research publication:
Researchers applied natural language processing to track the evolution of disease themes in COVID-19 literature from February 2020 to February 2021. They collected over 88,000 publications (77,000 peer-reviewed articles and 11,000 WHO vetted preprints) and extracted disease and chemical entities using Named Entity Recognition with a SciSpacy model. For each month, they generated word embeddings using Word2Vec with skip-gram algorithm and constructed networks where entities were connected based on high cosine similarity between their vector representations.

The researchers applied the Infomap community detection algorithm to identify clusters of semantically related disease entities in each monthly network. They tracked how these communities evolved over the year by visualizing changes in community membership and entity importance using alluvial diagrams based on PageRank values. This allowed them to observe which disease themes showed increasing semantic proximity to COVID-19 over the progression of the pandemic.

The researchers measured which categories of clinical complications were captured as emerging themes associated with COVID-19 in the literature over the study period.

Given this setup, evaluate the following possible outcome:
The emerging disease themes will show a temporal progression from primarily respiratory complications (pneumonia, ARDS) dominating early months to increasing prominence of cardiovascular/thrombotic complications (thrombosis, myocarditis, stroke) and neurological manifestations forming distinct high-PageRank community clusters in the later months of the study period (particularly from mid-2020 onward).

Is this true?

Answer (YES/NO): NO